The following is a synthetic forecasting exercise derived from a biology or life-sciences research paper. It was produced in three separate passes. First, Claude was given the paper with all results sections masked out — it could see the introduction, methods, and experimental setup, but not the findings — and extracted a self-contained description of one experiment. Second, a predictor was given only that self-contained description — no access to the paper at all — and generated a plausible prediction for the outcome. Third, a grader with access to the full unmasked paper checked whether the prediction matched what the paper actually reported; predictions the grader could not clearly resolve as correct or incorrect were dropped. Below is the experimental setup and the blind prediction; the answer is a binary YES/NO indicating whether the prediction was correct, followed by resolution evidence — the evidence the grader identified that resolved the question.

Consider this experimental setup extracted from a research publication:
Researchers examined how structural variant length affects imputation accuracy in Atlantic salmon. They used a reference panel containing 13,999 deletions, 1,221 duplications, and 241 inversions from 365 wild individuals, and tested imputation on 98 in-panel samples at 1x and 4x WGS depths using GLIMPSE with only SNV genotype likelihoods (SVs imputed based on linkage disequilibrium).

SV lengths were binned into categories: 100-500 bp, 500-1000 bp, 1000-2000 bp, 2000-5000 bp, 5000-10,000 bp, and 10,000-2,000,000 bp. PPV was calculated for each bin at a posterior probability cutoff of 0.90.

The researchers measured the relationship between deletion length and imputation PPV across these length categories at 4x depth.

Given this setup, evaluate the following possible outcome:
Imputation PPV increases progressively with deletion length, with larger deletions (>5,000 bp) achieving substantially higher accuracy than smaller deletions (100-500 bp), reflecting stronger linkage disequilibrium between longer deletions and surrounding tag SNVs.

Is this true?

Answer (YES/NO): NO